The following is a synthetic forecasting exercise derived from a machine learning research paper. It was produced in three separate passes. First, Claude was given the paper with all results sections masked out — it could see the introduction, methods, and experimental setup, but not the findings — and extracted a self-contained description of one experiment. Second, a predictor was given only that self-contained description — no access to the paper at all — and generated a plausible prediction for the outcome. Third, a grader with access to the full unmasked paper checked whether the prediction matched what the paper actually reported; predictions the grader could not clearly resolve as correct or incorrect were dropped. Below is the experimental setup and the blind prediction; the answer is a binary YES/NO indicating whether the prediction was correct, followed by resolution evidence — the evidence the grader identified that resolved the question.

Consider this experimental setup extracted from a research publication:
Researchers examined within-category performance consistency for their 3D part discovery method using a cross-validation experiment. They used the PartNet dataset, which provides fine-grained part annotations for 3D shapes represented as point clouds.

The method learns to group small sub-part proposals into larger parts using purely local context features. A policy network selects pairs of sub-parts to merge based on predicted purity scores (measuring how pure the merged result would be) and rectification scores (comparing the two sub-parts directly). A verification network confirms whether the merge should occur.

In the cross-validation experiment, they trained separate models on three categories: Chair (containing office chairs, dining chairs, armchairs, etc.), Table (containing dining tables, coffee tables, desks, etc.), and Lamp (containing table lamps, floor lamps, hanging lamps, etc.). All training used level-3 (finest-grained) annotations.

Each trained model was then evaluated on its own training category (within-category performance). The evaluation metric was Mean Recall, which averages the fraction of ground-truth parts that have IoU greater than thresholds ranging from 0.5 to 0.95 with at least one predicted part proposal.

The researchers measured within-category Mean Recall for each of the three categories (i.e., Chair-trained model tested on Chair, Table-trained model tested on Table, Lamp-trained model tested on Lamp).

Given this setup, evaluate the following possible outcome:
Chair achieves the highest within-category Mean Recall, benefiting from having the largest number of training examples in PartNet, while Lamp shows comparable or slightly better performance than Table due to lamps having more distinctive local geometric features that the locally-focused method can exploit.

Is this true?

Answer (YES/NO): NO